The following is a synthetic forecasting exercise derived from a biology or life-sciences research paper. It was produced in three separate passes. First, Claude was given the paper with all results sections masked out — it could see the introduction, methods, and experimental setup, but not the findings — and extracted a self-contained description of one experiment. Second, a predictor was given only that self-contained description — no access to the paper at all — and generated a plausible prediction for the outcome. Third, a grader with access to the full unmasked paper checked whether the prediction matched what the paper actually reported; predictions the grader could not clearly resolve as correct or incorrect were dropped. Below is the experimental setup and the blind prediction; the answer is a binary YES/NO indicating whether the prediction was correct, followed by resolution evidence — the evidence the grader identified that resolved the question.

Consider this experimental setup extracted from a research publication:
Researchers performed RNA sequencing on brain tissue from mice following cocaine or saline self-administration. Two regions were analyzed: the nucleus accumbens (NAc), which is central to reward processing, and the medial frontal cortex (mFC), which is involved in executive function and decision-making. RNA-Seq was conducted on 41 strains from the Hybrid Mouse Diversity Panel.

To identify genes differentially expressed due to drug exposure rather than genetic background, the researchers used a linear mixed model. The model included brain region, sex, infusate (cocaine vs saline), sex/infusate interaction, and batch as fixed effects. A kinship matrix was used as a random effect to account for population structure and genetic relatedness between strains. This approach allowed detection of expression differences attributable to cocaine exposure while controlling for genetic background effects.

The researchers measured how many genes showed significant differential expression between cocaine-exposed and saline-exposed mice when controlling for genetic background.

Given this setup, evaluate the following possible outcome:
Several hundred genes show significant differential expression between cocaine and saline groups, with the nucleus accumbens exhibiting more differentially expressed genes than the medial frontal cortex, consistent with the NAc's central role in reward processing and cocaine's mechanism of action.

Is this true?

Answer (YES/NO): NO